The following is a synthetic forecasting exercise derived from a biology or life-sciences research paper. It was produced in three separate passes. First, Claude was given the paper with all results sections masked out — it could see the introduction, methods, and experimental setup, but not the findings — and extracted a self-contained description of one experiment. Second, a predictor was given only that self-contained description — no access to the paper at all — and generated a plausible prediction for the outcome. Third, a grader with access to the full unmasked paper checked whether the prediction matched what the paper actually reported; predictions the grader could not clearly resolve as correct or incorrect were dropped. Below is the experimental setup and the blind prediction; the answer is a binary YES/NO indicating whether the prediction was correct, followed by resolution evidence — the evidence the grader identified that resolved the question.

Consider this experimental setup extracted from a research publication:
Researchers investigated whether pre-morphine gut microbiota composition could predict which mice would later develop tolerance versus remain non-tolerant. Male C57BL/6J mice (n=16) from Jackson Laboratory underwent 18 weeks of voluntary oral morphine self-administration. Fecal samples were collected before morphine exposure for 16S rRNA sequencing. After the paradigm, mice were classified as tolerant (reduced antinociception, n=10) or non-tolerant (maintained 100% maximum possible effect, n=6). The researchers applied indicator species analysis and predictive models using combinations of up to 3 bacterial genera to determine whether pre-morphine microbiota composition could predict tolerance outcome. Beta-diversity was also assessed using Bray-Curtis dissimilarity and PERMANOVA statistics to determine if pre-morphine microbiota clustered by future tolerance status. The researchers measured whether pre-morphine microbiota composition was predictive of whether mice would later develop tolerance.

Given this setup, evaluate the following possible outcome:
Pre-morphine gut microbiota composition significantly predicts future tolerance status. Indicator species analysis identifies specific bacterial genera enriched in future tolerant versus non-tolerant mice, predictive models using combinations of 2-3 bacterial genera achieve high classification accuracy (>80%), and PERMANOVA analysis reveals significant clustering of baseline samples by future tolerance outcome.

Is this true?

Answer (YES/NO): NO